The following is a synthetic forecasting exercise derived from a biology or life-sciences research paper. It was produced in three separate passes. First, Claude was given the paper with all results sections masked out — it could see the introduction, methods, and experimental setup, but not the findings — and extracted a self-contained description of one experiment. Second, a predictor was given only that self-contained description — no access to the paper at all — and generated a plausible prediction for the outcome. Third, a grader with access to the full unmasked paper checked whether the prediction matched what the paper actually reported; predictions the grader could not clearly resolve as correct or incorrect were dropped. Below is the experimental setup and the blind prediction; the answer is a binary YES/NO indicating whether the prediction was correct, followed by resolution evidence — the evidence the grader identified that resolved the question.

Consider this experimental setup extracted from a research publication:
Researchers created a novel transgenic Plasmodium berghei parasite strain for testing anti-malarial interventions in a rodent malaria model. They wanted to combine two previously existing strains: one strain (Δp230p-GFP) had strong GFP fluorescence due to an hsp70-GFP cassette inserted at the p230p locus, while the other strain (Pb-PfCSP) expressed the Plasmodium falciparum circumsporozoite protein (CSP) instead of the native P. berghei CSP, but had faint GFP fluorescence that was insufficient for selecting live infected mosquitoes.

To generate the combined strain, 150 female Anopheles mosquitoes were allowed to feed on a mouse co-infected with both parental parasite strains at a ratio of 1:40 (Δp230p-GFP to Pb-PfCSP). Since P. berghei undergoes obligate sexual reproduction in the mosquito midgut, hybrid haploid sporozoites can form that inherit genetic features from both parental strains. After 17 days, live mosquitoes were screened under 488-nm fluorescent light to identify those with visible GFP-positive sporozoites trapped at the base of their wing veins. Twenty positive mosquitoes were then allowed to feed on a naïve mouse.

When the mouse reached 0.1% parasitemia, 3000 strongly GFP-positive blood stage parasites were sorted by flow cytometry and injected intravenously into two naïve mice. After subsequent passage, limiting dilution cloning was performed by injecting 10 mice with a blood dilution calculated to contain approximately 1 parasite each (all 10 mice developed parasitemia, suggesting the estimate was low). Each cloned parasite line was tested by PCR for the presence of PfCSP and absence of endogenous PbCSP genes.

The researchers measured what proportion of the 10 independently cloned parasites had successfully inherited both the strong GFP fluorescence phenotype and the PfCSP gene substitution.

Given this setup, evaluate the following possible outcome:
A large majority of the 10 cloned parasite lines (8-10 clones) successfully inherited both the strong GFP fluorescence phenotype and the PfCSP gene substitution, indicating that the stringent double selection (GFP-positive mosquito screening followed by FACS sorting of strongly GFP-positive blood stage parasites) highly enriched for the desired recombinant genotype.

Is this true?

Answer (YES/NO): NO